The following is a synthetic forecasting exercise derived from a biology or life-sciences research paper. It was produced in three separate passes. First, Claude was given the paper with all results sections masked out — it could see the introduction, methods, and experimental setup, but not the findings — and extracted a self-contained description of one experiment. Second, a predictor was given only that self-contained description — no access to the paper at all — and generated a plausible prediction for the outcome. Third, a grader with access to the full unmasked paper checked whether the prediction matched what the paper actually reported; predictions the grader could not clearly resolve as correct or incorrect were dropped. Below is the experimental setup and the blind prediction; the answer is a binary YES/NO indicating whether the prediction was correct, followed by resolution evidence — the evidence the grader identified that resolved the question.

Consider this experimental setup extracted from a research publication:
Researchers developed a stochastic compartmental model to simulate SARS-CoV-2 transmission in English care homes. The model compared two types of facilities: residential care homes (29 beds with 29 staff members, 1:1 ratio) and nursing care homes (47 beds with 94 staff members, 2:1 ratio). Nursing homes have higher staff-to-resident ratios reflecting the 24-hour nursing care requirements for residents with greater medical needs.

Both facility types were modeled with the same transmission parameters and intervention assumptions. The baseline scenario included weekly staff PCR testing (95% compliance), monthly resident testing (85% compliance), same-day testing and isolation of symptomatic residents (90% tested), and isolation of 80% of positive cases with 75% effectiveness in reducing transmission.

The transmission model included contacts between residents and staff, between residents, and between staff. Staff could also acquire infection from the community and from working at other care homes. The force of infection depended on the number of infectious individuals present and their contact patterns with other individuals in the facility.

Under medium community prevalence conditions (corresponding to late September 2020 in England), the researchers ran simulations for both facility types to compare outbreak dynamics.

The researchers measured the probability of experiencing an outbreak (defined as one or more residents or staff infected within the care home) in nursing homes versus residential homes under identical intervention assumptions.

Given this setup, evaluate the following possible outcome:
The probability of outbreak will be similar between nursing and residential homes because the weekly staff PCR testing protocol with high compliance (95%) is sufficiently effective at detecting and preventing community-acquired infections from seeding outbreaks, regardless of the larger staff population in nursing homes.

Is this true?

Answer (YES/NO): NO